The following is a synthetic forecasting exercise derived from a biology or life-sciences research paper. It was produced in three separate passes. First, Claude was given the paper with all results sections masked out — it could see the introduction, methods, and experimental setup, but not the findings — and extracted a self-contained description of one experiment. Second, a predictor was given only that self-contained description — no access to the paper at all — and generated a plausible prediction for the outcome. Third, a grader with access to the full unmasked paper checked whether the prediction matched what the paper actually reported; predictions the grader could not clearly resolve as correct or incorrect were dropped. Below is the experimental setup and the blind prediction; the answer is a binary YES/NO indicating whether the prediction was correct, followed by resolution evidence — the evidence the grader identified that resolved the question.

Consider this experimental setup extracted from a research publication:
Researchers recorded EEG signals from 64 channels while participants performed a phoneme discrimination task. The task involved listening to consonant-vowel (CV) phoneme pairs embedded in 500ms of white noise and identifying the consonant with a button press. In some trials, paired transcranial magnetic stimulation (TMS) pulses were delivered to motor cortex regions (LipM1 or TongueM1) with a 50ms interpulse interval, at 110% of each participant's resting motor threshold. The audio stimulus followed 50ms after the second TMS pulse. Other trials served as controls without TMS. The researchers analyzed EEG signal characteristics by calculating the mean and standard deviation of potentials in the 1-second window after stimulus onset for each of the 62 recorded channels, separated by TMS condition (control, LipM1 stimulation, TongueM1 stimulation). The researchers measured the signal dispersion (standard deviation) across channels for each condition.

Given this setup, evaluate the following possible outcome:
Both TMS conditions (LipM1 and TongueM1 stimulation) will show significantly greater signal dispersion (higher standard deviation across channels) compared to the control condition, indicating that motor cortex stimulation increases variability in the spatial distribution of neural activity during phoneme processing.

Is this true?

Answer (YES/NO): YES